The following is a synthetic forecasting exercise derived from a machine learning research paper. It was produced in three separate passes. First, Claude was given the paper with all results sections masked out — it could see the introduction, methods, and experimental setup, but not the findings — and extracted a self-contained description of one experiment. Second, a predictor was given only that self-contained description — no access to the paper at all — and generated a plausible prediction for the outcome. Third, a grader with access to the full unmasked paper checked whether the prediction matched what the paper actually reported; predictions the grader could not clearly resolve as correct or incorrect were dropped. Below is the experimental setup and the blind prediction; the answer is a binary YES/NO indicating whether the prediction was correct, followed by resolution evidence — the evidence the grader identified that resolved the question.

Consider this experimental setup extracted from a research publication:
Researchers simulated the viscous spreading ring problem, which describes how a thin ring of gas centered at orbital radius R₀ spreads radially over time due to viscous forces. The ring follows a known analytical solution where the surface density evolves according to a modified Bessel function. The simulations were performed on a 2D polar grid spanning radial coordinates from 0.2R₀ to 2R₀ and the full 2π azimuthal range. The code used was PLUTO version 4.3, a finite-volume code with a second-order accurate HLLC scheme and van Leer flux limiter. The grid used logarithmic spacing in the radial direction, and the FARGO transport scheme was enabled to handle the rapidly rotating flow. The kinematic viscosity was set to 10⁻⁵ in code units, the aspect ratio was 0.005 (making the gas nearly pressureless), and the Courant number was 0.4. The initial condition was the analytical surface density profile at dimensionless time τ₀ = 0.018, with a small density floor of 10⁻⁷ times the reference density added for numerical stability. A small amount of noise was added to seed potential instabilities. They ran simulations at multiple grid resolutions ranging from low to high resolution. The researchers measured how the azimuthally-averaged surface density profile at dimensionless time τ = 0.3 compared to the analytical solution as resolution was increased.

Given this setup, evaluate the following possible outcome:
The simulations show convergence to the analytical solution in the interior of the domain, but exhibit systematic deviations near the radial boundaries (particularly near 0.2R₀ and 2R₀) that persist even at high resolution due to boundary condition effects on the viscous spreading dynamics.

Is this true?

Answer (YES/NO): YES